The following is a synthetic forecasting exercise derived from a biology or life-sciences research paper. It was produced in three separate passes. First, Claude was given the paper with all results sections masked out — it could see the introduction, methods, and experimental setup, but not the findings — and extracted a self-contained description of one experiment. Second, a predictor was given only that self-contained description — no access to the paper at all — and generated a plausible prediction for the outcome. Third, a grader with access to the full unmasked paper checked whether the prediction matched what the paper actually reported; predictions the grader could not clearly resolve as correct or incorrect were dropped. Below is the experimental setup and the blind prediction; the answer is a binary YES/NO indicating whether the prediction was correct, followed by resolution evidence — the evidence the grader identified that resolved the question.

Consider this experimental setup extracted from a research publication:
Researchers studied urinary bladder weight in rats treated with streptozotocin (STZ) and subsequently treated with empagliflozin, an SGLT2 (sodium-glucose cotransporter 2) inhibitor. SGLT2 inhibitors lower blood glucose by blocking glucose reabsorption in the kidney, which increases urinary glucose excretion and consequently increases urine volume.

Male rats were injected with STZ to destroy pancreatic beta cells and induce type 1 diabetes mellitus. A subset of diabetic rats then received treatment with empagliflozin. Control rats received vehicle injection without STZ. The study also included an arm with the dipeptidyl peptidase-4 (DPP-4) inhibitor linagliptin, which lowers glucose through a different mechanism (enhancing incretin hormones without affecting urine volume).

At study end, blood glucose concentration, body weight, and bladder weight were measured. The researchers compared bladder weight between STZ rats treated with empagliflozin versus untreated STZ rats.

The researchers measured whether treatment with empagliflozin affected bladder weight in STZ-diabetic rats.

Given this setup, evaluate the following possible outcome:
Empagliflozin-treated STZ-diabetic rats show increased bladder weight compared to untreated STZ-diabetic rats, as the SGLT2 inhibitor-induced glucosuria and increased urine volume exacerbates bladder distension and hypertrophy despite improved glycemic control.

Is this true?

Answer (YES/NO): YES